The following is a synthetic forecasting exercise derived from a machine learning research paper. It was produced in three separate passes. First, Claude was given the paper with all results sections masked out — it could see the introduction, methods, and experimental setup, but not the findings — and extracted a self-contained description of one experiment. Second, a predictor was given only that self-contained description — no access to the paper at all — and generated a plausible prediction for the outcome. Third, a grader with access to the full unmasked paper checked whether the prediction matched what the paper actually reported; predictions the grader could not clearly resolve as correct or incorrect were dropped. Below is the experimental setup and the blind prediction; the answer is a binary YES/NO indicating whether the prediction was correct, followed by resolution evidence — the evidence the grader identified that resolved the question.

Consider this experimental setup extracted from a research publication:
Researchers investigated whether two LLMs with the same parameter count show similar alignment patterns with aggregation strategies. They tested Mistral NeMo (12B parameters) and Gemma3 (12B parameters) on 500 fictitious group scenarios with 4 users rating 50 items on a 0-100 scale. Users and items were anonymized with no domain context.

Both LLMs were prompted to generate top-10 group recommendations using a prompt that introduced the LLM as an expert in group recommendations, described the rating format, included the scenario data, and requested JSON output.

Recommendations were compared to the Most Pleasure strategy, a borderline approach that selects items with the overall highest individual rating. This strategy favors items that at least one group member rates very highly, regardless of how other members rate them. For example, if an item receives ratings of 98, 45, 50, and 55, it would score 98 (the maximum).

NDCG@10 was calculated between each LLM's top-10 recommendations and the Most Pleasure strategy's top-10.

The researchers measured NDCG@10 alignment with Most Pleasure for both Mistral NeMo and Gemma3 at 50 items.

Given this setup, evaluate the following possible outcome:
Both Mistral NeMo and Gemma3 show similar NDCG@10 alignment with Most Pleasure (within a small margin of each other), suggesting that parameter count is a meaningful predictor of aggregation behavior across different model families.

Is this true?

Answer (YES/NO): NO